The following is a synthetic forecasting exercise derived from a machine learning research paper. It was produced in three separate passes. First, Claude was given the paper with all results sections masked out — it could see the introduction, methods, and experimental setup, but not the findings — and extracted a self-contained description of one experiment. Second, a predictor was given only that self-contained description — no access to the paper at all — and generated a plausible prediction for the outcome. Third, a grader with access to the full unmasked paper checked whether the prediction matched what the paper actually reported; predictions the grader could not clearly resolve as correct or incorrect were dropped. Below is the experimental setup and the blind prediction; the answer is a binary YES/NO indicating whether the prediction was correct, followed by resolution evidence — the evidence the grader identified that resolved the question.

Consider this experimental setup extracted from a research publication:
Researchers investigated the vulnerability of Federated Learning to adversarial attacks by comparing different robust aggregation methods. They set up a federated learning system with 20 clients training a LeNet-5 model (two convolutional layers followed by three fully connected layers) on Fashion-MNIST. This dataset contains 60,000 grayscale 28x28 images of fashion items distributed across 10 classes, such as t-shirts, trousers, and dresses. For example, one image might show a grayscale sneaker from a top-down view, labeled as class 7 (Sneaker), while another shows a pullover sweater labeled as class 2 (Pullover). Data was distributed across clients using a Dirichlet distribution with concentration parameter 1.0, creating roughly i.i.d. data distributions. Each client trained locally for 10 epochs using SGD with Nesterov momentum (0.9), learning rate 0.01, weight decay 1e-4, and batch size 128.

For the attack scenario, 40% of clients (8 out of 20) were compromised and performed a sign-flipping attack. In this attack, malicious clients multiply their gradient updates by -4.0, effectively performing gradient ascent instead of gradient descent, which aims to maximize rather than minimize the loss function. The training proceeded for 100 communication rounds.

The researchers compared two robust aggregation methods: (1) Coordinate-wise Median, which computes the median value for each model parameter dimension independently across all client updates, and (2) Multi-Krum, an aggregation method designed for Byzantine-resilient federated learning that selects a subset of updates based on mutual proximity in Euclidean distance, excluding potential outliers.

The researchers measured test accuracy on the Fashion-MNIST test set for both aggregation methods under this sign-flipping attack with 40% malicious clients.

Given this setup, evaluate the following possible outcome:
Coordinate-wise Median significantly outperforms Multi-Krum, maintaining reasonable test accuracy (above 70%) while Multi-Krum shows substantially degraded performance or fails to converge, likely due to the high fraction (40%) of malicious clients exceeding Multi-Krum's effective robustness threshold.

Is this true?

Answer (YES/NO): NO